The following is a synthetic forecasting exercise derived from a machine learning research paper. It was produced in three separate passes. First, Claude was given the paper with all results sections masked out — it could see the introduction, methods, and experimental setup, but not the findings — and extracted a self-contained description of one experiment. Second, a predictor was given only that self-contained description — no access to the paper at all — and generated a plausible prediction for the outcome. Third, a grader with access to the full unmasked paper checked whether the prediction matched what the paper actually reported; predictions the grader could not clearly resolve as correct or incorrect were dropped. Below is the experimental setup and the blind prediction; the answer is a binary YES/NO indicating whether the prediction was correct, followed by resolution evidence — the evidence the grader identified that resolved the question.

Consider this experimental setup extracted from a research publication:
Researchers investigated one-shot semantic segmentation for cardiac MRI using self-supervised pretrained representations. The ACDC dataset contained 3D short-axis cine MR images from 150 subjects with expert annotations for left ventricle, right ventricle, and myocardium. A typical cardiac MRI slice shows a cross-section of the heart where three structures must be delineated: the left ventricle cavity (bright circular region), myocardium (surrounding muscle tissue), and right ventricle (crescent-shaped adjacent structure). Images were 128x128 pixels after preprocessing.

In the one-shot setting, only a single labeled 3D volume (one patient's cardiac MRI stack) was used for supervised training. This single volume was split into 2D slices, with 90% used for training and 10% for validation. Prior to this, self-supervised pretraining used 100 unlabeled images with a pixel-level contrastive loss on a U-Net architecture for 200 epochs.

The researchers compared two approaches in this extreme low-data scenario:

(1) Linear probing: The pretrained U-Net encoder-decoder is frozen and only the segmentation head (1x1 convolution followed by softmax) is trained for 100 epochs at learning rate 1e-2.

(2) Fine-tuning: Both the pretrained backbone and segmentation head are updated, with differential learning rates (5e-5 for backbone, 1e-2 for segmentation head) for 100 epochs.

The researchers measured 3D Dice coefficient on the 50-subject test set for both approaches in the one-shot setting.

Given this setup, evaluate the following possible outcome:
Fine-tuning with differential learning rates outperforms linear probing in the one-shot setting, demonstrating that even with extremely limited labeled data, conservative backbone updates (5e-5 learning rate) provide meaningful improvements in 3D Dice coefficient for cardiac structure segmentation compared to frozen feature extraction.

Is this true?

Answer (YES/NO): YES